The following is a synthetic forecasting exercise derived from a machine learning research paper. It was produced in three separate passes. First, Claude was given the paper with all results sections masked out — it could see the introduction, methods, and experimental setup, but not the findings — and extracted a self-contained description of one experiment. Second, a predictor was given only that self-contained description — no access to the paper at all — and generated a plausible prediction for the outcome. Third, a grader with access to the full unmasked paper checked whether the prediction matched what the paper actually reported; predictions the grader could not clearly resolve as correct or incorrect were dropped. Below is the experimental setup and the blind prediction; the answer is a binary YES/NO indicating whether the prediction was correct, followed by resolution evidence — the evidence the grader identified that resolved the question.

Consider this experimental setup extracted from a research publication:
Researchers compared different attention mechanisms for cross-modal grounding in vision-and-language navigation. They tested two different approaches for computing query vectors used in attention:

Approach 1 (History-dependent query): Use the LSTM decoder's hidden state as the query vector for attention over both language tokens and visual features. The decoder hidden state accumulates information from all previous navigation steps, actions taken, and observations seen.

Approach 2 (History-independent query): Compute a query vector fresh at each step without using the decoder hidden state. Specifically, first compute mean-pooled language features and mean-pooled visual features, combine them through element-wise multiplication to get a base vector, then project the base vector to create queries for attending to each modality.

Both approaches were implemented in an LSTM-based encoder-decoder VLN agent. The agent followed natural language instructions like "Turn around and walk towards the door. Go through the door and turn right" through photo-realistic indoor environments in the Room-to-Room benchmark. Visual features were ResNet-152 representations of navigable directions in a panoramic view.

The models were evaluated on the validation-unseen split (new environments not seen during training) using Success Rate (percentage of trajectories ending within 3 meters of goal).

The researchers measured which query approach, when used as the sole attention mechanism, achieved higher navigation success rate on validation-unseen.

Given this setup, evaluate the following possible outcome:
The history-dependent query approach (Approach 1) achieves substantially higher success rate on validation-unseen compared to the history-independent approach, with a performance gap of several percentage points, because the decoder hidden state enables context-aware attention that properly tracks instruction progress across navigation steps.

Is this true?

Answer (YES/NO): NO